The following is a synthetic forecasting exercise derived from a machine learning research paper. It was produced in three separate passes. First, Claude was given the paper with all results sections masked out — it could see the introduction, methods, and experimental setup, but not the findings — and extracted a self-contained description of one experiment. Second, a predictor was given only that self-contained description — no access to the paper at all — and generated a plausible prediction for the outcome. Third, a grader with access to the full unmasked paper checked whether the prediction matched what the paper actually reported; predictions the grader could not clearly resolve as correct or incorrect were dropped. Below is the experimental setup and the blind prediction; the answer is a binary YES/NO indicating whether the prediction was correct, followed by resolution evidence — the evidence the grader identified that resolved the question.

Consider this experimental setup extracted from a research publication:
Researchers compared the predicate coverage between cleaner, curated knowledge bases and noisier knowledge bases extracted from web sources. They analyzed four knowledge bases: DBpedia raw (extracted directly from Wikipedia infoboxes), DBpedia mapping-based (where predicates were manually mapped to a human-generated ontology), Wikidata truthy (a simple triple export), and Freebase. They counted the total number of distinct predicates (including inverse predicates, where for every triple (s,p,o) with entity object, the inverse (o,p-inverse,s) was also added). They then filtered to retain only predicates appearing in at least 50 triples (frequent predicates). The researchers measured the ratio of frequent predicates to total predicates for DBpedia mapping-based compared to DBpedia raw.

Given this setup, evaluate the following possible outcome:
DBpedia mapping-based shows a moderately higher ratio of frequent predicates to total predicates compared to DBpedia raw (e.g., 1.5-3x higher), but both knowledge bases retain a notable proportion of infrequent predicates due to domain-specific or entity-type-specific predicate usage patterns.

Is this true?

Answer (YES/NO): NO